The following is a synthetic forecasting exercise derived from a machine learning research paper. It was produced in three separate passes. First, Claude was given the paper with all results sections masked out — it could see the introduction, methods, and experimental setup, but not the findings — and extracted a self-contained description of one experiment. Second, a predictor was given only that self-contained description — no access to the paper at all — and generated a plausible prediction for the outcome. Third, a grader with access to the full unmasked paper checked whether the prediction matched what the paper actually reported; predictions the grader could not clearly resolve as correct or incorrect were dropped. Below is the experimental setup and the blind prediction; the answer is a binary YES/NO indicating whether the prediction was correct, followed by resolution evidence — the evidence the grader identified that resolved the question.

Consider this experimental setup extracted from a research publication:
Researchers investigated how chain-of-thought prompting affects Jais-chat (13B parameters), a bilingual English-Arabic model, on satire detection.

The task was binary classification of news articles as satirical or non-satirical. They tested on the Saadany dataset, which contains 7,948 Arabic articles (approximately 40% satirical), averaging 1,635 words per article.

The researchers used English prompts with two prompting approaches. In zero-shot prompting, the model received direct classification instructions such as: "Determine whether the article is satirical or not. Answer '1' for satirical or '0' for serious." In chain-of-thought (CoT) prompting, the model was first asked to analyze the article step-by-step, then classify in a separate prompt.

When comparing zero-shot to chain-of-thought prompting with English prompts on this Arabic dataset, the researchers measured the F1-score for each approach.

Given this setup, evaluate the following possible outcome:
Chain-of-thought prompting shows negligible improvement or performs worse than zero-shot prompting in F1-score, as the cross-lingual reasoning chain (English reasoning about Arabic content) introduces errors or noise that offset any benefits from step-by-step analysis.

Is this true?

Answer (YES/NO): NO